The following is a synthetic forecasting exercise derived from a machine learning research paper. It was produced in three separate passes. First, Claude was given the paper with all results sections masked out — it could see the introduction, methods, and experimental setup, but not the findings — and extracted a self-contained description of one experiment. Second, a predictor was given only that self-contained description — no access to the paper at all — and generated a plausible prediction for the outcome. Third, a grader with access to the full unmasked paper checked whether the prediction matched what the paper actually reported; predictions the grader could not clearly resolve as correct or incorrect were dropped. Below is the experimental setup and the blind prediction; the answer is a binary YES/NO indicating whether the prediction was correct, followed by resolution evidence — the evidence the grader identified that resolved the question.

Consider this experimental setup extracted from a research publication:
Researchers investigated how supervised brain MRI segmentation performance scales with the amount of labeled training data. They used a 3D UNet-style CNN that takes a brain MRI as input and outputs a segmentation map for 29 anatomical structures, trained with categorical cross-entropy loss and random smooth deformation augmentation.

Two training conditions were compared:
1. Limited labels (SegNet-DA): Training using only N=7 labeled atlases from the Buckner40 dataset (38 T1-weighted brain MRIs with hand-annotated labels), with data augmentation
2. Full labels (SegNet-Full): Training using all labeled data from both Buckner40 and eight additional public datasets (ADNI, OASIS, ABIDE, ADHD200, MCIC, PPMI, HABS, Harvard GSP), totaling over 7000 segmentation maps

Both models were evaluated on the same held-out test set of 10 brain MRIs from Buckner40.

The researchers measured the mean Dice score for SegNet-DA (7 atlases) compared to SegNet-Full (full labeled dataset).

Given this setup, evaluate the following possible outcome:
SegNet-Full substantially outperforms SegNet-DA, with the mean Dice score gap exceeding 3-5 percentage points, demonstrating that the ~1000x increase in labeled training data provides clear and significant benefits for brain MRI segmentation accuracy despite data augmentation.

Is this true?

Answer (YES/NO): NO